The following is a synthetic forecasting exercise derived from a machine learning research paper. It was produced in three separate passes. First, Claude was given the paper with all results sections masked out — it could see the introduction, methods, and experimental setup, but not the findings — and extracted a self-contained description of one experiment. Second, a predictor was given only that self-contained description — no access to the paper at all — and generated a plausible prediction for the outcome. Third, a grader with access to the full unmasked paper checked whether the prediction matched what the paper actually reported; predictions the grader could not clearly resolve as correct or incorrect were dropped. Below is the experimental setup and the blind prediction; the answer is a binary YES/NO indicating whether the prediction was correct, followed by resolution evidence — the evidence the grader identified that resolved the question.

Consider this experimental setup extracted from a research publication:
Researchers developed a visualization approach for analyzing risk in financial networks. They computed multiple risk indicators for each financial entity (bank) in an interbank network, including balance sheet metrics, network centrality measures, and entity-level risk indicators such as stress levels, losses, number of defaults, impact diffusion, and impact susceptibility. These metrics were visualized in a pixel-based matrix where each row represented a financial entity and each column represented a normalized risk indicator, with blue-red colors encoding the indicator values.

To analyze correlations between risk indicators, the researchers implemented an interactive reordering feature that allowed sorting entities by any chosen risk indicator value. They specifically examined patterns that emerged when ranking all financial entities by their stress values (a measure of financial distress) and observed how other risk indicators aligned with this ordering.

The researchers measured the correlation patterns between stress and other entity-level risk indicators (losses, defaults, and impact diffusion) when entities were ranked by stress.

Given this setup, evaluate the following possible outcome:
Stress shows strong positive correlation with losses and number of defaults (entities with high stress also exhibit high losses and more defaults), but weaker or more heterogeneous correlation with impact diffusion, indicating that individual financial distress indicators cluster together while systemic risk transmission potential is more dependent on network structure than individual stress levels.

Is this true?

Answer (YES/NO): NO